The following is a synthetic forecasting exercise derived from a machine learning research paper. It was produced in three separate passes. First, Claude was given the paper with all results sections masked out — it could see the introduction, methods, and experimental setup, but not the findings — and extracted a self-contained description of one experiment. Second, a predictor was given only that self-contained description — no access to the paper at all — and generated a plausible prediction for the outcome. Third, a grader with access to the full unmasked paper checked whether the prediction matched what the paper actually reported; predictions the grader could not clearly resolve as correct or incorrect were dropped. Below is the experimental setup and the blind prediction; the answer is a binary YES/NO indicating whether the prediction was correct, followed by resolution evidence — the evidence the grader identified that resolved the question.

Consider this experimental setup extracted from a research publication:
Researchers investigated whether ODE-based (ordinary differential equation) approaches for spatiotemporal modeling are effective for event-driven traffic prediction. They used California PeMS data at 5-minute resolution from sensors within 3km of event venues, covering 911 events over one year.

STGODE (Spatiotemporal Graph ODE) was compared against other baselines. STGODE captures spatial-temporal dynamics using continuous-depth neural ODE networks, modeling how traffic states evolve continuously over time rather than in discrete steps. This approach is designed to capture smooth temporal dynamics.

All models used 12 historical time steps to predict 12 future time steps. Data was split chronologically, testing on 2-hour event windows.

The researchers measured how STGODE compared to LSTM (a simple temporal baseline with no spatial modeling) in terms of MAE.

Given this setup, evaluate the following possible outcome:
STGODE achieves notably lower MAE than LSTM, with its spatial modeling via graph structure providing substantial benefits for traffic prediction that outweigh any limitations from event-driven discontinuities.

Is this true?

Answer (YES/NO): NO